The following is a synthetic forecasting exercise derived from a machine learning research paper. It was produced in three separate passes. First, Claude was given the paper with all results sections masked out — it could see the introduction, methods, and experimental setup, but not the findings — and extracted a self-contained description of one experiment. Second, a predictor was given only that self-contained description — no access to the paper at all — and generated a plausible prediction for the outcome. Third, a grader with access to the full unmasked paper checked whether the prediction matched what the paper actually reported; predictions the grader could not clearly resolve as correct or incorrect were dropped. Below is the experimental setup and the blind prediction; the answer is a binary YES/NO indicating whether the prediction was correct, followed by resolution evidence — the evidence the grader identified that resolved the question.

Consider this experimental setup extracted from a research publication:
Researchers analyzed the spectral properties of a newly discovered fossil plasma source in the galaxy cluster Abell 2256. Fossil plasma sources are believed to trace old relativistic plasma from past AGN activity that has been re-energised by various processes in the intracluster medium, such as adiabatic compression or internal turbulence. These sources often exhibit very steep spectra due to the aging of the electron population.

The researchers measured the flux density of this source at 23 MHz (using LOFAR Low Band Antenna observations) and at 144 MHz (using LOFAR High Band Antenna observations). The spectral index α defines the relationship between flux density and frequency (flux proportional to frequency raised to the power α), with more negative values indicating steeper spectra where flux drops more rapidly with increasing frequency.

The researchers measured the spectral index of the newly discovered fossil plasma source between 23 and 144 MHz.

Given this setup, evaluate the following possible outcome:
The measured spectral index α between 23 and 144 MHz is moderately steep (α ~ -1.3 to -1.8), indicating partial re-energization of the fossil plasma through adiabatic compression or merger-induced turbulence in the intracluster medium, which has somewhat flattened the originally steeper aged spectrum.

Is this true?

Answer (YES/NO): NO